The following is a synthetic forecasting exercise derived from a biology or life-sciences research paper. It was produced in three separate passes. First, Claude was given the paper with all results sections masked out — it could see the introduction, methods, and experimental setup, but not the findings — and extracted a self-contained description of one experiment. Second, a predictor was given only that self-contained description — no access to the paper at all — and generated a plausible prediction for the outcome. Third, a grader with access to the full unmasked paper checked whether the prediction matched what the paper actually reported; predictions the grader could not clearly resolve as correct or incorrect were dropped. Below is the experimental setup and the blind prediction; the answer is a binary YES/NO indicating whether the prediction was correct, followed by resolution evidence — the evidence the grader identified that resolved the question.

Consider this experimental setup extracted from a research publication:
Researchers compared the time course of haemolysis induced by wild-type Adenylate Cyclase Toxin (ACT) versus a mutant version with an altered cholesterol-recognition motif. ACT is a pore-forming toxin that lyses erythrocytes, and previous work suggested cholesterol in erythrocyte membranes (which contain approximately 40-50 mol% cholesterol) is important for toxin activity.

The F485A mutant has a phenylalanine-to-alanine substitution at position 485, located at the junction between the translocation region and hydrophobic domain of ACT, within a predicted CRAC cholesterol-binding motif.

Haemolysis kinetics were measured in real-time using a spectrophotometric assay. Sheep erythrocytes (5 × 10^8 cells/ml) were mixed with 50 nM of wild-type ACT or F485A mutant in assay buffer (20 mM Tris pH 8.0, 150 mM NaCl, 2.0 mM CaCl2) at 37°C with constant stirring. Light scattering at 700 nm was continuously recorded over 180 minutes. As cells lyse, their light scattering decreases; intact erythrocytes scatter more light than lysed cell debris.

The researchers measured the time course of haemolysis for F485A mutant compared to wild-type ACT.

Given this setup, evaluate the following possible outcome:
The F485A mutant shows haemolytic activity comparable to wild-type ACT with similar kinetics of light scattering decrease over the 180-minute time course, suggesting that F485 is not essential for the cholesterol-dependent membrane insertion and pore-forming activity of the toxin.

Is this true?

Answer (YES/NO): NO